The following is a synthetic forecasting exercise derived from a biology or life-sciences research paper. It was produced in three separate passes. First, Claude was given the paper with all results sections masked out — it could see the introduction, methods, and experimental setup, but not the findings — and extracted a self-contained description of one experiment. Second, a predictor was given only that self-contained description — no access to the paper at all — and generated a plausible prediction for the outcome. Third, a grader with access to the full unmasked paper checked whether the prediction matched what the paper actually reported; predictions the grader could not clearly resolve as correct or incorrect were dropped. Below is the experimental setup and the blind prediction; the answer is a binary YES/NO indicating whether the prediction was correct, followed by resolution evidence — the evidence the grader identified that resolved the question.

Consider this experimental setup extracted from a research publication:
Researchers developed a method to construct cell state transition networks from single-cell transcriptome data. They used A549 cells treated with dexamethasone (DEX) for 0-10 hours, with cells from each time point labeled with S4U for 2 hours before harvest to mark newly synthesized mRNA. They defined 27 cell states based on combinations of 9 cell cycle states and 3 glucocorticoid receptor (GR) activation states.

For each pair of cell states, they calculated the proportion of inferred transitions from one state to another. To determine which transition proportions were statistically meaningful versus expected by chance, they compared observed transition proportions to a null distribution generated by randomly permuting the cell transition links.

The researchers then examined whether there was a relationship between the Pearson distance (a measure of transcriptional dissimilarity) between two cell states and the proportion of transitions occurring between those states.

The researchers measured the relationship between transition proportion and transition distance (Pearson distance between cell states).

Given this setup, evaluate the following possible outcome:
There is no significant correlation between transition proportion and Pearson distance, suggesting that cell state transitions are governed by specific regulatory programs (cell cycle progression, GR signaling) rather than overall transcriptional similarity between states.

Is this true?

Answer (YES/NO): NO